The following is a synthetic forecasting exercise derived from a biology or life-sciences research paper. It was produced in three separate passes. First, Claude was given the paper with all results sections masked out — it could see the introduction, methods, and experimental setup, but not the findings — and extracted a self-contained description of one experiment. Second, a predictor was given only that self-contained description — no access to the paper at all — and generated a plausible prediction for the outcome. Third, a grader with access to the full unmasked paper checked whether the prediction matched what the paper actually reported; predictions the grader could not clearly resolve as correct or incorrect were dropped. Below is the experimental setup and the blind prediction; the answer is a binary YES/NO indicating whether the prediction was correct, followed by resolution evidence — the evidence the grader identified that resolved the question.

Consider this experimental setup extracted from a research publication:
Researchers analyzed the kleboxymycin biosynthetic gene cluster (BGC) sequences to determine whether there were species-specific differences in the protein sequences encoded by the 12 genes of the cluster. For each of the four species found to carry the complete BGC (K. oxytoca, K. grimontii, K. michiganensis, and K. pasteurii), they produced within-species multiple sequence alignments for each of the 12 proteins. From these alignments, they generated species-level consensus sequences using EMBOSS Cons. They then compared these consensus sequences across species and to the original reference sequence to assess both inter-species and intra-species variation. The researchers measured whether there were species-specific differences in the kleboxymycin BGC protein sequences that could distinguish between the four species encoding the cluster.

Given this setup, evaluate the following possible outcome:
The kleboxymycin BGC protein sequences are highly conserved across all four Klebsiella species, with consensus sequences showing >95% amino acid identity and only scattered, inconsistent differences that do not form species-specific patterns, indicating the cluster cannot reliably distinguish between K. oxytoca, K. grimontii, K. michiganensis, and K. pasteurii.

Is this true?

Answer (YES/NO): NO